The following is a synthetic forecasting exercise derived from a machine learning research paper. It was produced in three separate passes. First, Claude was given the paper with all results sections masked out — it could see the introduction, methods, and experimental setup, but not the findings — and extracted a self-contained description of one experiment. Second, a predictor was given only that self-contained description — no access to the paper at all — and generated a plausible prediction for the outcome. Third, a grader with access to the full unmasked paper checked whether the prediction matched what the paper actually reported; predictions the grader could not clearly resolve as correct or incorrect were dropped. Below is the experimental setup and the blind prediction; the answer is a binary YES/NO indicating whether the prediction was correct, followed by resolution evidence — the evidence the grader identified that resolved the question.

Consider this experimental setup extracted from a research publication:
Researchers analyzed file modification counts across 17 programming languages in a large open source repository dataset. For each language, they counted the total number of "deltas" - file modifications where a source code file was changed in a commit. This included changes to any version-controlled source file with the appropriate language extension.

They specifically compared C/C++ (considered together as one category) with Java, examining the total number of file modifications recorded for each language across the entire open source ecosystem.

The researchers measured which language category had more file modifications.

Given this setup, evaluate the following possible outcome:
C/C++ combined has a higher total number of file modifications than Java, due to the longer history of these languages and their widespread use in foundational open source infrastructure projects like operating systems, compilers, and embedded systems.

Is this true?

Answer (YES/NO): YES